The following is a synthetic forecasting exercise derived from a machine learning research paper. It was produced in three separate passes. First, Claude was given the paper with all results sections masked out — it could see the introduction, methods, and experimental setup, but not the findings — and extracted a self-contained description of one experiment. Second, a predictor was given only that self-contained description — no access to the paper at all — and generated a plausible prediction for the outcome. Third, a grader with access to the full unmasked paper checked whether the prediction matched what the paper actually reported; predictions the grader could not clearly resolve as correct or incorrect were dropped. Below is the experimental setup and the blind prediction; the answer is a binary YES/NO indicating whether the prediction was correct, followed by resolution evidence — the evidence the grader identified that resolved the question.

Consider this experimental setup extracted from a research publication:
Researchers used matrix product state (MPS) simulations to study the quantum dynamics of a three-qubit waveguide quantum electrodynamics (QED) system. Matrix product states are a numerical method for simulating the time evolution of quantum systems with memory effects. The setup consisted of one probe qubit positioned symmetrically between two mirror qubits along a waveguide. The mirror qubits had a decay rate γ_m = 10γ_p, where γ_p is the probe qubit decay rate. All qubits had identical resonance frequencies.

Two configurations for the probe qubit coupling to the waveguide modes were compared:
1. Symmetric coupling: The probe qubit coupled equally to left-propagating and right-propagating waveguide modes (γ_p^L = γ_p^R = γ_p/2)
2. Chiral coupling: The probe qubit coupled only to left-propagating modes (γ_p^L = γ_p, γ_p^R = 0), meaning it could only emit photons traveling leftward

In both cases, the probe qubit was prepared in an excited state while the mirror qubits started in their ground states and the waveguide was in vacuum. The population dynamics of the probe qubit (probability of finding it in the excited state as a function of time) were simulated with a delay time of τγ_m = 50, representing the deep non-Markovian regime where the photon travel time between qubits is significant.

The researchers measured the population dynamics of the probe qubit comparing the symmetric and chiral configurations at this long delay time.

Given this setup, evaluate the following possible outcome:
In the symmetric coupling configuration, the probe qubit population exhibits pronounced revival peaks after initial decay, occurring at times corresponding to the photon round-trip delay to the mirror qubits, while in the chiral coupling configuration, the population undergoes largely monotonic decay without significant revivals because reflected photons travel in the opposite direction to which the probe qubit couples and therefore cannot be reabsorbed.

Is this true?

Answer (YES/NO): NO